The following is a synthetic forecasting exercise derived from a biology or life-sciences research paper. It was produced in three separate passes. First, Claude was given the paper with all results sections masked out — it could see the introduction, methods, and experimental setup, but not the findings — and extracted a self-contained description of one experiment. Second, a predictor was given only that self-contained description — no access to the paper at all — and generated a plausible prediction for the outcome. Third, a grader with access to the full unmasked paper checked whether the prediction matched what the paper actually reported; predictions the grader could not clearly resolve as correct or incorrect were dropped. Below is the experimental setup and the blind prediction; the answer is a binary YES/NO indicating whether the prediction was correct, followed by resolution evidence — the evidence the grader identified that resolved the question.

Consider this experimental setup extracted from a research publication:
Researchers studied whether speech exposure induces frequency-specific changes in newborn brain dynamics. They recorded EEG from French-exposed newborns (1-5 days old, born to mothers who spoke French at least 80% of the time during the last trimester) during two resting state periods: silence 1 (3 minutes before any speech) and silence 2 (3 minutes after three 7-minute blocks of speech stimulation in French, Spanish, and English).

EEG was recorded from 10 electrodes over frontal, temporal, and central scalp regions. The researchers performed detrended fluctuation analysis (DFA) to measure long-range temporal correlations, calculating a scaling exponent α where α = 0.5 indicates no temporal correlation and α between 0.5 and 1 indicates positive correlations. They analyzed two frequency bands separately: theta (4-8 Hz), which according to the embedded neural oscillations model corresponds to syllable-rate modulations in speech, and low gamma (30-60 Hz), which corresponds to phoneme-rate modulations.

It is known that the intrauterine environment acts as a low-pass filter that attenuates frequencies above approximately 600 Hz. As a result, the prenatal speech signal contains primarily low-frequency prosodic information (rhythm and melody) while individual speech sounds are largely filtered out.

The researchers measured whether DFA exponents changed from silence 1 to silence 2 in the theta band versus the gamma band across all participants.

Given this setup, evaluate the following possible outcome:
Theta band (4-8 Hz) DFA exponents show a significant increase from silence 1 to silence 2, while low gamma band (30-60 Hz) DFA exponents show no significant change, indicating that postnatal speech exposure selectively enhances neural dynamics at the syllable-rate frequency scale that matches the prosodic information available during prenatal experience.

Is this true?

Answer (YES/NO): NO